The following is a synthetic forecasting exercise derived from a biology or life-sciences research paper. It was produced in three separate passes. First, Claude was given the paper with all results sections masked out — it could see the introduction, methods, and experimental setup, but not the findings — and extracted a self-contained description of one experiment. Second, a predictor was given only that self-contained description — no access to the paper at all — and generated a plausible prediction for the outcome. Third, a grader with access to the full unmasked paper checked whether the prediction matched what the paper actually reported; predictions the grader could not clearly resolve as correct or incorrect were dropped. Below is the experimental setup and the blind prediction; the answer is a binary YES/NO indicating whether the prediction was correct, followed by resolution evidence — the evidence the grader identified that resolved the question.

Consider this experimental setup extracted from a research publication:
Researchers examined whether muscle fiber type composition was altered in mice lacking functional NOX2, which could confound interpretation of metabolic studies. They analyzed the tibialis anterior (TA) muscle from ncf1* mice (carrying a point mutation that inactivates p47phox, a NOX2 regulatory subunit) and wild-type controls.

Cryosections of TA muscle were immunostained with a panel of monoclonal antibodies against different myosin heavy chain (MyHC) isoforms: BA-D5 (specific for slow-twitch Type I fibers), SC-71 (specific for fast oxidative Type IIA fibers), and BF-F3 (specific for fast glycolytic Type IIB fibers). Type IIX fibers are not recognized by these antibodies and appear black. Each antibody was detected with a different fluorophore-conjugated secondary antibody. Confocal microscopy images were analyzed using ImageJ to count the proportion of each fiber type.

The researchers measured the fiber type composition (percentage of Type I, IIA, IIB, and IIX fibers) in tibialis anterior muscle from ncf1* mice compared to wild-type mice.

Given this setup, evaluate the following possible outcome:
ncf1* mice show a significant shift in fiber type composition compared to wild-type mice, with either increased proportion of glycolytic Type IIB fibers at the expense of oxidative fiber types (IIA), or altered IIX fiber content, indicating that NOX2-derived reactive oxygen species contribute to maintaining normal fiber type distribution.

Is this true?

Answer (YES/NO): NO